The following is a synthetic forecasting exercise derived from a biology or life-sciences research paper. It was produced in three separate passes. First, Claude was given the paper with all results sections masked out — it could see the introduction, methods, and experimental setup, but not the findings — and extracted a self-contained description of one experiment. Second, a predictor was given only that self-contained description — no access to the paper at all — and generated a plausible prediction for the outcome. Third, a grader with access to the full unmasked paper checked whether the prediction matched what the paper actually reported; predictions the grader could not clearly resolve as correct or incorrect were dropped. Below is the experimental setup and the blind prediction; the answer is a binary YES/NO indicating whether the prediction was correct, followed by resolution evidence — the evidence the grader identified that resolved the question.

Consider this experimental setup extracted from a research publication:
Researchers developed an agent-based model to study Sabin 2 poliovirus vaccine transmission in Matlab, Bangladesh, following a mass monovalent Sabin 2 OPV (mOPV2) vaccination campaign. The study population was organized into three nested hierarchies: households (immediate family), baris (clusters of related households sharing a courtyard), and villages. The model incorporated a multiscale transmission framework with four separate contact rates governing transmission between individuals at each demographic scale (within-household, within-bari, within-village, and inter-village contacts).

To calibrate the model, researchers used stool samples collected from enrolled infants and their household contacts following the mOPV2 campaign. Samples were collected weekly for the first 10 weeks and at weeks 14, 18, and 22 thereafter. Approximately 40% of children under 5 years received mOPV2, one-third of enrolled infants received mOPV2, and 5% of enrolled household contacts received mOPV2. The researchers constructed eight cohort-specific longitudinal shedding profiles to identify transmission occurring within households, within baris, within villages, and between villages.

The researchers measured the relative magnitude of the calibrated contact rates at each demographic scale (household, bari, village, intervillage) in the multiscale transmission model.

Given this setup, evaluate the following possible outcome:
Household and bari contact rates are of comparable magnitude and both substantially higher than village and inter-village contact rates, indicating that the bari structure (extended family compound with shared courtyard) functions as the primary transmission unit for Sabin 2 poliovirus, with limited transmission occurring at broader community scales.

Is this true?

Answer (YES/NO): NO